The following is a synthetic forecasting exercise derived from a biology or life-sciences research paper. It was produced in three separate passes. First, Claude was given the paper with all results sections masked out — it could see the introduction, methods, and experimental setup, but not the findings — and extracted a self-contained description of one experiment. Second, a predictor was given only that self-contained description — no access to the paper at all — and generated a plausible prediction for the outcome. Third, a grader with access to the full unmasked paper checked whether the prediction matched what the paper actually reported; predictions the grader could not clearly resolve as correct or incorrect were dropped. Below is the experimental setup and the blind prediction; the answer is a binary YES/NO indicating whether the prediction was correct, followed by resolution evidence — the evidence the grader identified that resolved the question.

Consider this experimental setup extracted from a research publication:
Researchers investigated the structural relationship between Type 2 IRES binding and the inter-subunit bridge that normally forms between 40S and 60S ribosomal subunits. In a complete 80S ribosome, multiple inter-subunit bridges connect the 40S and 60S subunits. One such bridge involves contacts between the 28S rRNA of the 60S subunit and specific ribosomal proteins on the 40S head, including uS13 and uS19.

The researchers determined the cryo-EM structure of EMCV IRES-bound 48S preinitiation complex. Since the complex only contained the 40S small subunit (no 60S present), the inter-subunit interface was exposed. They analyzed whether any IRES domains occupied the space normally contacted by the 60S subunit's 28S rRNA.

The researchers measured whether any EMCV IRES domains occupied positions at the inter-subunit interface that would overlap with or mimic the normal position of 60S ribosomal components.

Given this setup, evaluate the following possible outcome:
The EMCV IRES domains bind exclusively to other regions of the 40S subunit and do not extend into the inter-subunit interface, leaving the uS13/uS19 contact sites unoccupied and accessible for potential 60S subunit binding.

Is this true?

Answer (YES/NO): NO